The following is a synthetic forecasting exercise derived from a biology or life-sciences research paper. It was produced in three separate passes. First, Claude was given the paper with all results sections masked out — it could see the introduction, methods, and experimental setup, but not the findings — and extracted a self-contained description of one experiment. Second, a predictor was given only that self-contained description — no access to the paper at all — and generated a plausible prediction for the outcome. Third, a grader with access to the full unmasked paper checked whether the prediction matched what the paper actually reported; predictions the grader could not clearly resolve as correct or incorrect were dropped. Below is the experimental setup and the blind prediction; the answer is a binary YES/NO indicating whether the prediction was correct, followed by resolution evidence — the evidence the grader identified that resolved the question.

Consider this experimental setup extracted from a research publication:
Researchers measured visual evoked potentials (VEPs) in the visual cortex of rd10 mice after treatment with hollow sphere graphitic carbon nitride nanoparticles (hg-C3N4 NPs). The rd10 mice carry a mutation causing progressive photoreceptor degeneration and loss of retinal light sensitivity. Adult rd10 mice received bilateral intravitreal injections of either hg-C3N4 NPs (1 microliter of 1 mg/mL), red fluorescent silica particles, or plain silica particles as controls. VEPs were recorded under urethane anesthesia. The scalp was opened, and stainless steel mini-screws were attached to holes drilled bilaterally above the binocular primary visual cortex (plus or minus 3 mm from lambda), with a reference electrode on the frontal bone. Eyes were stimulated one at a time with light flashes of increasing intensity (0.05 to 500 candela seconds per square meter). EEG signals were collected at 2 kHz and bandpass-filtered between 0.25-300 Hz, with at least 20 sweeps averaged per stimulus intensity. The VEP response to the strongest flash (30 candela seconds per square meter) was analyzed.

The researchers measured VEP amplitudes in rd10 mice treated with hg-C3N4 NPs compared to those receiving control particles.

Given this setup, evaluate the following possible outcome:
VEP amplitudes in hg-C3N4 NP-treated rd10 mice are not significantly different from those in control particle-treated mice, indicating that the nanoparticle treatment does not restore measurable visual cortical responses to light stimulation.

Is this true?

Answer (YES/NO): NO